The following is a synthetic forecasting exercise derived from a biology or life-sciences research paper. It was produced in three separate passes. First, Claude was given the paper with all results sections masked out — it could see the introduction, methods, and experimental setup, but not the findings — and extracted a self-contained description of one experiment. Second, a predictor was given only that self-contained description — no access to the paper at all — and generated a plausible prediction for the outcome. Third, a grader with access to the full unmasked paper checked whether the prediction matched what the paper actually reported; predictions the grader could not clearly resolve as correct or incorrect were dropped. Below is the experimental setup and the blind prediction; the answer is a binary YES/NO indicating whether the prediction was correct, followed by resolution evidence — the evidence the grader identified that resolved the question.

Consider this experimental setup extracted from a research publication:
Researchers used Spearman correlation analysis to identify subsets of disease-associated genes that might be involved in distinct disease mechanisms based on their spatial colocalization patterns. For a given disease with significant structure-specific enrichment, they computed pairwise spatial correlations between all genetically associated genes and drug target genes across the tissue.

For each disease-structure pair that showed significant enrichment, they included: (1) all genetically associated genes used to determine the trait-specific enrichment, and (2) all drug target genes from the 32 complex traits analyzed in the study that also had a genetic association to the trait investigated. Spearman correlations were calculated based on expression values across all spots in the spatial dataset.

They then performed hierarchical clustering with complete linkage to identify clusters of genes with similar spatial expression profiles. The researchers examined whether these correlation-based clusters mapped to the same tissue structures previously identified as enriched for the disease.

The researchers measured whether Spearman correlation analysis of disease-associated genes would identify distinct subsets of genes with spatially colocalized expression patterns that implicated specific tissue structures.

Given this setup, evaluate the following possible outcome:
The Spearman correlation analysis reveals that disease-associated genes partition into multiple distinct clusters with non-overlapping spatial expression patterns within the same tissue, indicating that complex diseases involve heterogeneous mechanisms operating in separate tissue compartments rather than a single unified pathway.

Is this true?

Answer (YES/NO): NO